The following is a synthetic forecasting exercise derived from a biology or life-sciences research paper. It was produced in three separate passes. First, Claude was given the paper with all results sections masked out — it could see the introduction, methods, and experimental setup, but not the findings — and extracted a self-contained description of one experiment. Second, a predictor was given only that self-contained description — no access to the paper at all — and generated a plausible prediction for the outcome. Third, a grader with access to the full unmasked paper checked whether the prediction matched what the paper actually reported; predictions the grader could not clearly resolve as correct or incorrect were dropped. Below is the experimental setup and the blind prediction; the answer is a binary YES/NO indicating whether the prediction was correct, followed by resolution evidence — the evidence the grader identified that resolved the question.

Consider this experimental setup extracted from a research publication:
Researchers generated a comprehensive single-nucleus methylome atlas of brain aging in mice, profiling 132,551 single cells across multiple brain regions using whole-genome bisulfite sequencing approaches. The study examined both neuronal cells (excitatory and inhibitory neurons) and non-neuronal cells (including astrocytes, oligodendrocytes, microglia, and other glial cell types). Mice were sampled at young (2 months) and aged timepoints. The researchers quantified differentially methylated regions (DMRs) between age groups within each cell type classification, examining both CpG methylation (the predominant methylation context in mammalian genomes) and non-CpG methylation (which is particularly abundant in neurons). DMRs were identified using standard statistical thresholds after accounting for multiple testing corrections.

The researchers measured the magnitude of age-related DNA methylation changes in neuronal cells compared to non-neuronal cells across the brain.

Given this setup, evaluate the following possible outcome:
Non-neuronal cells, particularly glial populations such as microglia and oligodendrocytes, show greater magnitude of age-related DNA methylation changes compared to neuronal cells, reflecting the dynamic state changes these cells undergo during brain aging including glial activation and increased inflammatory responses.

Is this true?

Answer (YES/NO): YES